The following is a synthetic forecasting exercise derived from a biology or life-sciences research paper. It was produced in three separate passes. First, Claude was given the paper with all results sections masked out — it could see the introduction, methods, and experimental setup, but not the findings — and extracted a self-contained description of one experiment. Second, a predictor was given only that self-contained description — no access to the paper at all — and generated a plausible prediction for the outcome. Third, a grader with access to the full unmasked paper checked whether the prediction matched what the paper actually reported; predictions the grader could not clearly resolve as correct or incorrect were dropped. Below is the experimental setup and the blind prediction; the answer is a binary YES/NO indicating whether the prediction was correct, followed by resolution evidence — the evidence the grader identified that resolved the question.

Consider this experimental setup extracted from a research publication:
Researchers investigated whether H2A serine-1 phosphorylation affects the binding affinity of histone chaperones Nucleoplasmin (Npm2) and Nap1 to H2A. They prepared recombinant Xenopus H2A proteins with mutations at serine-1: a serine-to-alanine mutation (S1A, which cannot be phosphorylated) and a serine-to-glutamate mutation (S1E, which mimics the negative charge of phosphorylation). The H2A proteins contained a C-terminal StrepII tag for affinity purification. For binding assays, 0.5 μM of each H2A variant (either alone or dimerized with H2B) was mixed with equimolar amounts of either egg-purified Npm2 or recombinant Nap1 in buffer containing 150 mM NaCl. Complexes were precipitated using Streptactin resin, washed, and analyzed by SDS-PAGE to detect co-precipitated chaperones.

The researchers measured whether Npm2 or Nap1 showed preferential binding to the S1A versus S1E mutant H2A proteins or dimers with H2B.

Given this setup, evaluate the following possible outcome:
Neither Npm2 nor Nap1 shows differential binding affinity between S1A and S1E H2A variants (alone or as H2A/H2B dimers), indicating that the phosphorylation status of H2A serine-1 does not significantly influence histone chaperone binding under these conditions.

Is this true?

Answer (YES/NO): YES